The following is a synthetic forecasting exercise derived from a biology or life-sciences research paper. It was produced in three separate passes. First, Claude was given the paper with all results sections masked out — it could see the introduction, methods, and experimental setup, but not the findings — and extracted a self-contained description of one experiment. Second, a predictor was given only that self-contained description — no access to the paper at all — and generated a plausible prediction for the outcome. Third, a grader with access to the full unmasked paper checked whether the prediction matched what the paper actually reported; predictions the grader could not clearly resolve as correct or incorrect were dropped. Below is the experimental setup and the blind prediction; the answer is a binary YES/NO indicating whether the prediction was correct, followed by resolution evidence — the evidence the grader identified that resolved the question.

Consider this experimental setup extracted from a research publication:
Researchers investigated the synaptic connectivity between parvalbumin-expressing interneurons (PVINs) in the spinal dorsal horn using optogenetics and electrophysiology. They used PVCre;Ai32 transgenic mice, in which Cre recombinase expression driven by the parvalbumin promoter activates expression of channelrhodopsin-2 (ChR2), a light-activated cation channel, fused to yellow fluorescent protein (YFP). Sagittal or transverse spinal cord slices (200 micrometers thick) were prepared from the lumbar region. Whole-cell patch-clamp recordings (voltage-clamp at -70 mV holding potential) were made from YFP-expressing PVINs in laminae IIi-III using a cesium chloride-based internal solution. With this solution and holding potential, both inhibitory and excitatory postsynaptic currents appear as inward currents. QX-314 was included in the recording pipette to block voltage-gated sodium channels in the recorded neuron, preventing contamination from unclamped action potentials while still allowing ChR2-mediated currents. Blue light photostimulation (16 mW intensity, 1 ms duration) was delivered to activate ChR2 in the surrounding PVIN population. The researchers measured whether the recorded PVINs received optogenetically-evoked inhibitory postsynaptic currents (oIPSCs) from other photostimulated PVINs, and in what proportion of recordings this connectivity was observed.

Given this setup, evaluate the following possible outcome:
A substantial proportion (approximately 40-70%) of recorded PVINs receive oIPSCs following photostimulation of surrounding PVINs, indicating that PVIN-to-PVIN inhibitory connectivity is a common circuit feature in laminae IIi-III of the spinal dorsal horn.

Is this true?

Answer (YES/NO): YES